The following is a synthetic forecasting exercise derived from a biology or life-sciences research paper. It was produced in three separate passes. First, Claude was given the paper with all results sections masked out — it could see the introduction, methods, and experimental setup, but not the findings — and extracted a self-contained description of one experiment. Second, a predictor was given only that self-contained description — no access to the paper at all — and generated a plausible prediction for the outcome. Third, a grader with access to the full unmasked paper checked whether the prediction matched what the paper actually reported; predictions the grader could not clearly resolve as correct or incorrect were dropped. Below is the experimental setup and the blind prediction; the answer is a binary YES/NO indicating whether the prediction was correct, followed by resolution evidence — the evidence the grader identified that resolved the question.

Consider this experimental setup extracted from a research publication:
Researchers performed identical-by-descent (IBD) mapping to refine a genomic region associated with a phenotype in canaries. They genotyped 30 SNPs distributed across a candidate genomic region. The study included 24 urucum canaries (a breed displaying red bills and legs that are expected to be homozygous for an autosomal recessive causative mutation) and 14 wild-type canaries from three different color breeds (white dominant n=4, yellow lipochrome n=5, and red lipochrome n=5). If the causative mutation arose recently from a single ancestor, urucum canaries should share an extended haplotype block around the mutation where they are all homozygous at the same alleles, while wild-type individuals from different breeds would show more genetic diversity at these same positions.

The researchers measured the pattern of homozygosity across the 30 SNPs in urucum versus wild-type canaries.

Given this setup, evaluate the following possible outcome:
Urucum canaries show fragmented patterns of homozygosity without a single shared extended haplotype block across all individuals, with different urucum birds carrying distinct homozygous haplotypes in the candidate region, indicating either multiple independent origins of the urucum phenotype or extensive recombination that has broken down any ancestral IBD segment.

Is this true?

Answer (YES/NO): NO